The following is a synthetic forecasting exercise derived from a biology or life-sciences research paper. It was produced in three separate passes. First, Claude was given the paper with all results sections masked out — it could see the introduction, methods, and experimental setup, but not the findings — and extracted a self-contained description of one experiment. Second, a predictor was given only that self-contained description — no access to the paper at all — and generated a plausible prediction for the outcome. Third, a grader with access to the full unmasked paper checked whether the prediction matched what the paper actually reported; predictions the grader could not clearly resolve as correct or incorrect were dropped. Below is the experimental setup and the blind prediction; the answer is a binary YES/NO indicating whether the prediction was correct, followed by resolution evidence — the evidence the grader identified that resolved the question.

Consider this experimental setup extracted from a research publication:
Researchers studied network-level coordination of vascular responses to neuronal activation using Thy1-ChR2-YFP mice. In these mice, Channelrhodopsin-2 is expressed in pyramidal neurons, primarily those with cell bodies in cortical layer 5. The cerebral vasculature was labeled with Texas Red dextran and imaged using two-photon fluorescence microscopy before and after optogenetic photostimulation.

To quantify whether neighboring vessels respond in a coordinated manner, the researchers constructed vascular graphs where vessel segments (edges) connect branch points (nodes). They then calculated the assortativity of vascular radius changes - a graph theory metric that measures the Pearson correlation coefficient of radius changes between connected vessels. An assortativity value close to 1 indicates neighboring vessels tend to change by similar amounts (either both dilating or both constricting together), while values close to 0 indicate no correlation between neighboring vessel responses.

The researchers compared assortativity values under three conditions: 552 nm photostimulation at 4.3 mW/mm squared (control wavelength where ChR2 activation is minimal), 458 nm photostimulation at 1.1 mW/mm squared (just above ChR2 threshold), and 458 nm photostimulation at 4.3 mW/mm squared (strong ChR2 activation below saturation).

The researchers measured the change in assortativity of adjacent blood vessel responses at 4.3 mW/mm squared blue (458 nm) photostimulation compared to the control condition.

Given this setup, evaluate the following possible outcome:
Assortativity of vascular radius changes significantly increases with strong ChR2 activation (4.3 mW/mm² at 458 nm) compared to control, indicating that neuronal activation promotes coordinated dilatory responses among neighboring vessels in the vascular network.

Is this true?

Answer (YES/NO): NO